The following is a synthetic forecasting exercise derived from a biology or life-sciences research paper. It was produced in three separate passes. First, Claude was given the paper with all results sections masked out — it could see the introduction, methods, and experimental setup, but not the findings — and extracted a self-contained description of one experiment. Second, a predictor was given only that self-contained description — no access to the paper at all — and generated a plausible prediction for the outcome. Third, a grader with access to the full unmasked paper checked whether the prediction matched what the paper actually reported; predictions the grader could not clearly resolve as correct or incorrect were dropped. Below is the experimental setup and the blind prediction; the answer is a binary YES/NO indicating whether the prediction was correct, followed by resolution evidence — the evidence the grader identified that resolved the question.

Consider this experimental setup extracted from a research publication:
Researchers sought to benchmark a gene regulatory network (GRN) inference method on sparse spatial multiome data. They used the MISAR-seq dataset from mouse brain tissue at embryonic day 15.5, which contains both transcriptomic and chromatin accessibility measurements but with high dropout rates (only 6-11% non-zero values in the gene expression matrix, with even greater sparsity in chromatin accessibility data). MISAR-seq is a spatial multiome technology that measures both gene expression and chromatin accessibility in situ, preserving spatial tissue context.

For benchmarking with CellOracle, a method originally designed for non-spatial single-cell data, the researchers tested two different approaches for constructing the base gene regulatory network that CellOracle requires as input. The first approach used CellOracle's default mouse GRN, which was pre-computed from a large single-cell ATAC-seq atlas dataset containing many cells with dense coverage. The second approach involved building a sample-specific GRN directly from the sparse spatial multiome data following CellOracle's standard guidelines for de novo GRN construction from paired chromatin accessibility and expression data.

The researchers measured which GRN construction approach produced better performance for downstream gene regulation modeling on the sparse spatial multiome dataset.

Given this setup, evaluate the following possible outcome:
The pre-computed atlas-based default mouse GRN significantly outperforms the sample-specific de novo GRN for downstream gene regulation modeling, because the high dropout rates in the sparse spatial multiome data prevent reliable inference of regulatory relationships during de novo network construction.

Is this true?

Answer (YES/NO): YES